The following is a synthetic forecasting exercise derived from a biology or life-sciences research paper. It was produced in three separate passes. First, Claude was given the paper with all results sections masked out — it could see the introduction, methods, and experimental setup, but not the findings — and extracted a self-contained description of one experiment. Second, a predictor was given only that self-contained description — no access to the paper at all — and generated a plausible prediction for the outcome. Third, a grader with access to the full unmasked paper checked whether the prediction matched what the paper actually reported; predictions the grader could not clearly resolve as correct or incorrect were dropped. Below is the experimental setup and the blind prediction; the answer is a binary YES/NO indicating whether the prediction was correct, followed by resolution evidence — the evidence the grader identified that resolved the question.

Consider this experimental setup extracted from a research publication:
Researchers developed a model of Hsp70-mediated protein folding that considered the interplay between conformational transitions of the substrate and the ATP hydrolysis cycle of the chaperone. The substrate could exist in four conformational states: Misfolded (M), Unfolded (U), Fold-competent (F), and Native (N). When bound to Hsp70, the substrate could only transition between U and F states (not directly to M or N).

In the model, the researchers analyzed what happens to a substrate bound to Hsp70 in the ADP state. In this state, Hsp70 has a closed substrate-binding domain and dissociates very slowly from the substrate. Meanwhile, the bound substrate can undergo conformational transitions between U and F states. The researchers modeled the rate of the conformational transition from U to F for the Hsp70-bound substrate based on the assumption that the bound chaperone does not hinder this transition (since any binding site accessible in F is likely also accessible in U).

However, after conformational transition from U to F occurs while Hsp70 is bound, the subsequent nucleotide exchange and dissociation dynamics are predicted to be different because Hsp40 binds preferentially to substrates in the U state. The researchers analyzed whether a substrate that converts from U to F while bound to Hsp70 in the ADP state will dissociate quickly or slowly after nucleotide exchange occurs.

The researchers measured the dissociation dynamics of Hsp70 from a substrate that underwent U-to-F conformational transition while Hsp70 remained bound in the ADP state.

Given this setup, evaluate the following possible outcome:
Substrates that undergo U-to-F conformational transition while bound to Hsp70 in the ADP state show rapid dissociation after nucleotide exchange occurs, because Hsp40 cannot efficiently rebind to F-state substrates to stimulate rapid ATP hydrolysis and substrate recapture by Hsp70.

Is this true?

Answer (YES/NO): YES